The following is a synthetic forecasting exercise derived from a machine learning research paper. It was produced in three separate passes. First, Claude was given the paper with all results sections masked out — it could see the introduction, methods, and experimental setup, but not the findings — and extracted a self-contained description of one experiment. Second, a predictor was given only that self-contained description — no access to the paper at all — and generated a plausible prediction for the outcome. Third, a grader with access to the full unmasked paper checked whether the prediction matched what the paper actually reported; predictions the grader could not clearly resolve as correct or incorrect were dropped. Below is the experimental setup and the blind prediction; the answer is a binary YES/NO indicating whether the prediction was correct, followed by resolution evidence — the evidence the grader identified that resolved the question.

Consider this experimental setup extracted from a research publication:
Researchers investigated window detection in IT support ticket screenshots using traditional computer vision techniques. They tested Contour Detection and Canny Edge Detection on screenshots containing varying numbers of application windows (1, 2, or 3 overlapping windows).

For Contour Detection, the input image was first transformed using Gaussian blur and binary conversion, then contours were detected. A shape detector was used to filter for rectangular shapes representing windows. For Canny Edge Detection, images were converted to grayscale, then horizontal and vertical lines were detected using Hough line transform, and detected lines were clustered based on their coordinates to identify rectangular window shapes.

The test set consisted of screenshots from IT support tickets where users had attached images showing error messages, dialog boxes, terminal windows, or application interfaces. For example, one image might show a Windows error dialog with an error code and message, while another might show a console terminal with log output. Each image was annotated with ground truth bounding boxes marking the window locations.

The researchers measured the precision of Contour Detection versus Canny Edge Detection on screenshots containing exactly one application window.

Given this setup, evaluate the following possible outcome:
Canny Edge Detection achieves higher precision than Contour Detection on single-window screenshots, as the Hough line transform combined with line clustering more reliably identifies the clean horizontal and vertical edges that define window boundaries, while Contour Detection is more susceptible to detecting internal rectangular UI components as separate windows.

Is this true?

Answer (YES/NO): NO